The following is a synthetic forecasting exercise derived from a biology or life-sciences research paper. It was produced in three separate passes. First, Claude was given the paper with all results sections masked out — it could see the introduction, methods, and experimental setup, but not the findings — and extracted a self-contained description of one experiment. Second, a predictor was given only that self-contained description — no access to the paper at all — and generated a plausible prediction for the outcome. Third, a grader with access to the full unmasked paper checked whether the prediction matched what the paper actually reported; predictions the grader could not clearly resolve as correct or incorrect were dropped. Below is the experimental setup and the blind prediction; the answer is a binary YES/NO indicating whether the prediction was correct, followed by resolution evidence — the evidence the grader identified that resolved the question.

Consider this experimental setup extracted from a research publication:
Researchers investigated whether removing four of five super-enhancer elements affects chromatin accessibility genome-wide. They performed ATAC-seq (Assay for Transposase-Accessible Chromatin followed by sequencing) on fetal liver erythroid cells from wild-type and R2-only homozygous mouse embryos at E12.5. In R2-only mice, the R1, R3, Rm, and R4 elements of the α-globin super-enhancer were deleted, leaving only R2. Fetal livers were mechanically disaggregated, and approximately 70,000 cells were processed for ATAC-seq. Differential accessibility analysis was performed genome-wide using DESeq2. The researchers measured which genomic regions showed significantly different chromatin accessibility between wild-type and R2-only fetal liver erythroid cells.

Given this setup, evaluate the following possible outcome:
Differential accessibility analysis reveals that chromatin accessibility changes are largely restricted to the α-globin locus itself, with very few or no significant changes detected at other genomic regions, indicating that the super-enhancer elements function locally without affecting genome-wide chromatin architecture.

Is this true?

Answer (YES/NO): YES